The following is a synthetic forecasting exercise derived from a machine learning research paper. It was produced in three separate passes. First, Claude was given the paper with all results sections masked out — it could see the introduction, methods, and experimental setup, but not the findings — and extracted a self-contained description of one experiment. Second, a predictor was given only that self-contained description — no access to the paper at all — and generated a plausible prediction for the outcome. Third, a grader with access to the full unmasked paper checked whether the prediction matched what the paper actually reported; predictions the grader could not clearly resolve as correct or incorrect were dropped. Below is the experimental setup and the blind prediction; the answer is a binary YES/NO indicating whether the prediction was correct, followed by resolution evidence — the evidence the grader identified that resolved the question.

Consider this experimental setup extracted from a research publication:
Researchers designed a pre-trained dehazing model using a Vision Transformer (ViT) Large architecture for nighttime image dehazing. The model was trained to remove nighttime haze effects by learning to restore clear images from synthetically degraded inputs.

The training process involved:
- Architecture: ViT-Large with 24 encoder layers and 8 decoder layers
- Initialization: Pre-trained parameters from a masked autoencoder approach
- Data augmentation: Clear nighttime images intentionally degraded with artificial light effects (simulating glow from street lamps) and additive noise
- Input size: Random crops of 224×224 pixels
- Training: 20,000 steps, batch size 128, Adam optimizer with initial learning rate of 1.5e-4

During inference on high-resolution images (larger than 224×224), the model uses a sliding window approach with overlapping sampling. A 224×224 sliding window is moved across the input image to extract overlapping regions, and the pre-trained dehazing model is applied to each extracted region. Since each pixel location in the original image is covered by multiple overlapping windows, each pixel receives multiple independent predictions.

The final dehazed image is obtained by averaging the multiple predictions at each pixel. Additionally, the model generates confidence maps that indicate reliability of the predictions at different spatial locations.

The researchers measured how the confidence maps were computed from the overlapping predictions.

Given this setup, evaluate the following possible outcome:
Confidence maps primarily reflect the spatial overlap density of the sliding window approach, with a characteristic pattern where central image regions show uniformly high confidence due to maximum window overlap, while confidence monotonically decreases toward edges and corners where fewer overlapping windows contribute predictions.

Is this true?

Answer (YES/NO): NO